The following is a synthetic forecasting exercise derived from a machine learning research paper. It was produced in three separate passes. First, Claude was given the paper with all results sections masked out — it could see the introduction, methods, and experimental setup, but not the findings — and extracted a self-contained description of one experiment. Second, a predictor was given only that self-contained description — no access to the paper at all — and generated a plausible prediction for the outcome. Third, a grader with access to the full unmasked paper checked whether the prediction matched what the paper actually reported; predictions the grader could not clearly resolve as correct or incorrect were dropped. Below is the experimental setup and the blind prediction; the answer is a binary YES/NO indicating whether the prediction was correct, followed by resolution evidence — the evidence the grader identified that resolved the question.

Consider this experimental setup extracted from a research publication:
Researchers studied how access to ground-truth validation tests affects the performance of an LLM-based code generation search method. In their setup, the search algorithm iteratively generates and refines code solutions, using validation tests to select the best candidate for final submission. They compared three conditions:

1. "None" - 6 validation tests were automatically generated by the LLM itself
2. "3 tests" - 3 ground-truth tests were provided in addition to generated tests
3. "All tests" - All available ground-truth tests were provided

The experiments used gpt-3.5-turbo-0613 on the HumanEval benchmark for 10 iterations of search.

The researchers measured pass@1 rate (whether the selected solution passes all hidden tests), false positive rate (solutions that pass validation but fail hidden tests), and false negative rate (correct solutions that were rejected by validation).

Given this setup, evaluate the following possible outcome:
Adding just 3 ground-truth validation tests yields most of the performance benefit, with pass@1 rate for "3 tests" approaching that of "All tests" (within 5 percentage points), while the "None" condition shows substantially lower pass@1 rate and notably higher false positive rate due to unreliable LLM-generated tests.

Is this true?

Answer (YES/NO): NO